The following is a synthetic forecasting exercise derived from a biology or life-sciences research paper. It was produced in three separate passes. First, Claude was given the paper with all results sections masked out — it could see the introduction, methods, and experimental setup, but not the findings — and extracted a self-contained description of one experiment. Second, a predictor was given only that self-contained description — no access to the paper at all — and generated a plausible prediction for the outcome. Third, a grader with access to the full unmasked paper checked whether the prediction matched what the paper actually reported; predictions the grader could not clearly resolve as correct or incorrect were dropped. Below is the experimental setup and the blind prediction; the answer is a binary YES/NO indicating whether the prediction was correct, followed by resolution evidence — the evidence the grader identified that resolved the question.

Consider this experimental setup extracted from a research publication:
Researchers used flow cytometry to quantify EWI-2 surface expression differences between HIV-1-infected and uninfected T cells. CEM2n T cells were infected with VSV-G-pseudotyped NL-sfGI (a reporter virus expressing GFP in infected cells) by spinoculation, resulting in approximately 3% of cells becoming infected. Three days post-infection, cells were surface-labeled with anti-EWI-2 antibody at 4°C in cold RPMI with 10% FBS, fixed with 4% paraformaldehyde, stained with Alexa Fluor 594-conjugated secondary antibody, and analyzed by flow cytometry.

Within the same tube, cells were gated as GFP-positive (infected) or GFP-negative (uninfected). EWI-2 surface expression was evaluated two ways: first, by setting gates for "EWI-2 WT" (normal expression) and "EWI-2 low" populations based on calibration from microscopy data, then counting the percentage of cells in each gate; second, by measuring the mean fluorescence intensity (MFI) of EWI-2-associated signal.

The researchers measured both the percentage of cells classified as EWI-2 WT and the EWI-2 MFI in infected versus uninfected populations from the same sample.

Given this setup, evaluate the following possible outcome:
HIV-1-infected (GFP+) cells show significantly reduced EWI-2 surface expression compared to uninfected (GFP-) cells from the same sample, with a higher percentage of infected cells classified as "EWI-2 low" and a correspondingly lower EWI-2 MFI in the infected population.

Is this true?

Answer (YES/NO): YES